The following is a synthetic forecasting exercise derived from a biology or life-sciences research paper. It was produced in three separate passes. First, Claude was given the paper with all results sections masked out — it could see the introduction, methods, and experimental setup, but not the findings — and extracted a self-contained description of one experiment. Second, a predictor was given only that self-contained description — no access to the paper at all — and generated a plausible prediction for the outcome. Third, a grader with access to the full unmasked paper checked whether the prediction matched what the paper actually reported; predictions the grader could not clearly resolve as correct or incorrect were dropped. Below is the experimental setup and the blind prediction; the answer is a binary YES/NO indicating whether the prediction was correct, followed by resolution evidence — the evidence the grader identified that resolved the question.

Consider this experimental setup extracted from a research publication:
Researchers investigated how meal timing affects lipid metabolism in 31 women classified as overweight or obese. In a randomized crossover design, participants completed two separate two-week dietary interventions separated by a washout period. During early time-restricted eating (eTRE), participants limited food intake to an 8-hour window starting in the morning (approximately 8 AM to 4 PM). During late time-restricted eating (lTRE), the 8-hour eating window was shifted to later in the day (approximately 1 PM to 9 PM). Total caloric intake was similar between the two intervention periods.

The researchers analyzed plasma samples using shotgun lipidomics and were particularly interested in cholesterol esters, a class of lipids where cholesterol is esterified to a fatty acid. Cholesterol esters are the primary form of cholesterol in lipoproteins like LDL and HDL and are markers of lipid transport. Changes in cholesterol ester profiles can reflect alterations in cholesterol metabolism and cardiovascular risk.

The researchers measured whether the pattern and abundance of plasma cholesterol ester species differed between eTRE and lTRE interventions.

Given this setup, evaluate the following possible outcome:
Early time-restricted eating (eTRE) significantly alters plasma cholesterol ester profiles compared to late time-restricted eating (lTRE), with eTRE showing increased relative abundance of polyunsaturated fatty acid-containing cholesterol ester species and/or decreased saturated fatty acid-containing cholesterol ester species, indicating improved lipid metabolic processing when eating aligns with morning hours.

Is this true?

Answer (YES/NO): NO